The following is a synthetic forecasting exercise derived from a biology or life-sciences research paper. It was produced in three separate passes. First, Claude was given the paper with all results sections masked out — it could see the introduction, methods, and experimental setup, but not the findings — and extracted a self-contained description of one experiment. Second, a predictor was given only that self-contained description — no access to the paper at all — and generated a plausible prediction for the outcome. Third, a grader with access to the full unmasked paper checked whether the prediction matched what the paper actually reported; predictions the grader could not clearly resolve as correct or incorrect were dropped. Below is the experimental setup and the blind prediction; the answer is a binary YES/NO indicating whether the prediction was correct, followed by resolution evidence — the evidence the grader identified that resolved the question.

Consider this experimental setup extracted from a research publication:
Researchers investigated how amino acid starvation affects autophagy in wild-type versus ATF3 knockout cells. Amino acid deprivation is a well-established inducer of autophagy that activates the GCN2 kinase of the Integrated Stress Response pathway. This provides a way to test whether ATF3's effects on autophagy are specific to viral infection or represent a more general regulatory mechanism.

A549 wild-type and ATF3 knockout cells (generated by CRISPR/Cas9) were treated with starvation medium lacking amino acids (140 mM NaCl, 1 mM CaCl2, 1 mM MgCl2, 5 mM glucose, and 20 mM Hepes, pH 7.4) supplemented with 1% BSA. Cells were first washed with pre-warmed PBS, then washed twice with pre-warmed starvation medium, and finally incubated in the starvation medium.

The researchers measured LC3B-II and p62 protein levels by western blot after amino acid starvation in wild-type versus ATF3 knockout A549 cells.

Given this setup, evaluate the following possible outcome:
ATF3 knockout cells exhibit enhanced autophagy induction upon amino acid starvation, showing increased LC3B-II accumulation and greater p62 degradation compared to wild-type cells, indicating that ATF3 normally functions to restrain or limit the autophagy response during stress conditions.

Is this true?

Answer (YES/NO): NO